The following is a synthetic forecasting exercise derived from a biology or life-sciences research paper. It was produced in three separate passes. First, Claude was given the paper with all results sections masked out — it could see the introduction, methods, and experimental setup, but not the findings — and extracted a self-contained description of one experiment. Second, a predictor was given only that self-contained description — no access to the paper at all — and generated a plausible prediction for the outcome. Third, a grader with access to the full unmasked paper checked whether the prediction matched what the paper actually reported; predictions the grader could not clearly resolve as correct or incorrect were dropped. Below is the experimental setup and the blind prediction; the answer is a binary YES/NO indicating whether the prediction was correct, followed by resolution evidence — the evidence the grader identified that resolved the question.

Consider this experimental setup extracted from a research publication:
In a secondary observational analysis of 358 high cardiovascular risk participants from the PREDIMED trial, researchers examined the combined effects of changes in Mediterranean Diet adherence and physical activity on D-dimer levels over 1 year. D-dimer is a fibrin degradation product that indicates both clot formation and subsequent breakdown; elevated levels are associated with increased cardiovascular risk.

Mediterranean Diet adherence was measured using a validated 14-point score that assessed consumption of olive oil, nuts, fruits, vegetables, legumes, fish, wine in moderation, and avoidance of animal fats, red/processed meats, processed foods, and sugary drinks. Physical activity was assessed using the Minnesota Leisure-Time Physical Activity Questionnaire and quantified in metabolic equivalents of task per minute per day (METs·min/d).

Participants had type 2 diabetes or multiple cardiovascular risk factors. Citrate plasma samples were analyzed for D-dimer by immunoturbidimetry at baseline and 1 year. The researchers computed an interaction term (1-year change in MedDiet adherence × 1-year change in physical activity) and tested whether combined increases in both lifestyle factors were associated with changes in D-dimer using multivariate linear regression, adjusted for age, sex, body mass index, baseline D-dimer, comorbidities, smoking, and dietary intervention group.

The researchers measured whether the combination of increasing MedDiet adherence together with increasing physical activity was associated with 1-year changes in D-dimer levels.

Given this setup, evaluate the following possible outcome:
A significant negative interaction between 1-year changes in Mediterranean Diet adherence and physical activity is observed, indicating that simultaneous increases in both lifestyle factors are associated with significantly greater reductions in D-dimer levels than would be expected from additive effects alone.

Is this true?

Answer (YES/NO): YES